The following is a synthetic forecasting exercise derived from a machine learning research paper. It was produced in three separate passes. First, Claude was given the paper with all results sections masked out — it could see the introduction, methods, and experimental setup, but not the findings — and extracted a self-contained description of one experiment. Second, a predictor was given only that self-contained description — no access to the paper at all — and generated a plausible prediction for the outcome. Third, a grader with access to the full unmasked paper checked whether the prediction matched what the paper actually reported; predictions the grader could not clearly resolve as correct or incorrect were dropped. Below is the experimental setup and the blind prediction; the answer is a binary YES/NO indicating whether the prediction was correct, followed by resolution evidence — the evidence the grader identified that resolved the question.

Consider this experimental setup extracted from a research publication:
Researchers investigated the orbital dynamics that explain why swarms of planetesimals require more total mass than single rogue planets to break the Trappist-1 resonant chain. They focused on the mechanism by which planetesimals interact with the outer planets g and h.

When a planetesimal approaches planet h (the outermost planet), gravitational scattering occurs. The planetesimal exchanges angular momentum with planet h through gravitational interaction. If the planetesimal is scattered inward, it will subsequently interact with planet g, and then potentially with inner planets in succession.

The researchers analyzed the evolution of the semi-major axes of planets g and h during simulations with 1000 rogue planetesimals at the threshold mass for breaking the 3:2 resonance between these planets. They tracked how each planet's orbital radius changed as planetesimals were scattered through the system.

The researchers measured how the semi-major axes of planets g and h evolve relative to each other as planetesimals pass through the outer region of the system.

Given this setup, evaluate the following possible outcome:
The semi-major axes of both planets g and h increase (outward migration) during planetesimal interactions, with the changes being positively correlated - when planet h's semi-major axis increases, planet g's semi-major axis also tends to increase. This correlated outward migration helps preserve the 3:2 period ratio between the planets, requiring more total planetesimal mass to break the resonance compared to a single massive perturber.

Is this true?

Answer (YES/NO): YES